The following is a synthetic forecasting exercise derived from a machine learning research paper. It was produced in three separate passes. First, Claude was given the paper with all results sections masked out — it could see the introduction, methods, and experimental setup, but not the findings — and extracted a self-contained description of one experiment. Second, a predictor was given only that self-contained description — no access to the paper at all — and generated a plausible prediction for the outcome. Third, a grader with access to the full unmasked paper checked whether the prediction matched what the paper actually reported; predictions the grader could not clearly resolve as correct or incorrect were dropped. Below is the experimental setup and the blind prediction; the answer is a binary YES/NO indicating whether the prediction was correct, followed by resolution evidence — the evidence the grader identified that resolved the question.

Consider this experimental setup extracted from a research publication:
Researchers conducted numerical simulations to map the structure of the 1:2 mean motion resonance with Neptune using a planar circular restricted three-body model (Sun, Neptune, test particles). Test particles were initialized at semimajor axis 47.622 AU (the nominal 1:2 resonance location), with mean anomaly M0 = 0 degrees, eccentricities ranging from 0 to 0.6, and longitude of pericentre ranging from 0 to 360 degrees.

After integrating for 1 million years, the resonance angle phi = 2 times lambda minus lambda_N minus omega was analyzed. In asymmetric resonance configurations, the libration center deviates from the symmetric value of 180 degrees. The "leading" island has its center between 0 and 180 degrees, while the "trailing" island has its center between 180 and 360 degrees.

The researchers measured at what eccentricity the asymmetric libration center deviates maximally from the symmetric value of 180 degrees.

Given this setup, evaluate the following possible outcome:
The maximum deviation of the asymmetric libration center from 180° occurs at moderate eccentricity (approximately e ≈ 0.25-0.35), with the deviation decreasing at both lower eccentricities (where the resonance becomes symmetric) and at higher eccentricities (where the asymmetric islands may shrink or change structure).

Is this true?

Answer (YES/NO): NO